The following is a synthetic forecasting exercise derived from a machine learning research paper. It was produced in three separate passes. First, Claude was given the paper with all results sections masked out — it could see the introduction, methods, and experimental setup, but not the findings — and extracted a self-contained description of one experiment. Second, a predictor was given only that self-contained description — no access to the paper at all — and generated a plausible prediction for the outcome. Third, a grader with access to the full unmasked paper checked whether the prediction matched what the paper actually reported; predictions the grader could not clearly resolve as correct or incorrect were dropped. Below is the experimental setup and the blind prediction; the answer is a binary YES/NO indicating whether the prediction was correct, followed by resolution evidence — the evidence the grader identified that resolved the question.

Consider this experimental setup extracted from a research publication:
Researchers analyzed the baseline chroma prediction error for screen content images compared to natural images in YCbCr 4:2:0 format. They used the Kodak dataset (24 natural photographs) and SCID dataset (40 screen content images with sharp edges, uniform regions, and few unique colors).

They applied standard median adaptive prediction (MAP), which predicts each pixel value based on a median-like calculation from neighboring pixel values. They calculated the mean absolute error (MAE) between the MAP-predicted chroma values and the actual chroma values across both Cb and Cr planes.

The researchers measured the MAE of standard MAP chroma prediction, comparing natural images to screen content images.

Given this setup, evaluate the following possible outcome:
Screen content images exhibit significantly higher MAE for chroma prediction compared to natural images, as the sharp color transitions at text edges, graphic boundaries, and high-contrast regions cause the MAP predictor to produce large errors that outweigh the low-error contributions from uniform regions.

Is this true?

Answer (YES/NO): YES